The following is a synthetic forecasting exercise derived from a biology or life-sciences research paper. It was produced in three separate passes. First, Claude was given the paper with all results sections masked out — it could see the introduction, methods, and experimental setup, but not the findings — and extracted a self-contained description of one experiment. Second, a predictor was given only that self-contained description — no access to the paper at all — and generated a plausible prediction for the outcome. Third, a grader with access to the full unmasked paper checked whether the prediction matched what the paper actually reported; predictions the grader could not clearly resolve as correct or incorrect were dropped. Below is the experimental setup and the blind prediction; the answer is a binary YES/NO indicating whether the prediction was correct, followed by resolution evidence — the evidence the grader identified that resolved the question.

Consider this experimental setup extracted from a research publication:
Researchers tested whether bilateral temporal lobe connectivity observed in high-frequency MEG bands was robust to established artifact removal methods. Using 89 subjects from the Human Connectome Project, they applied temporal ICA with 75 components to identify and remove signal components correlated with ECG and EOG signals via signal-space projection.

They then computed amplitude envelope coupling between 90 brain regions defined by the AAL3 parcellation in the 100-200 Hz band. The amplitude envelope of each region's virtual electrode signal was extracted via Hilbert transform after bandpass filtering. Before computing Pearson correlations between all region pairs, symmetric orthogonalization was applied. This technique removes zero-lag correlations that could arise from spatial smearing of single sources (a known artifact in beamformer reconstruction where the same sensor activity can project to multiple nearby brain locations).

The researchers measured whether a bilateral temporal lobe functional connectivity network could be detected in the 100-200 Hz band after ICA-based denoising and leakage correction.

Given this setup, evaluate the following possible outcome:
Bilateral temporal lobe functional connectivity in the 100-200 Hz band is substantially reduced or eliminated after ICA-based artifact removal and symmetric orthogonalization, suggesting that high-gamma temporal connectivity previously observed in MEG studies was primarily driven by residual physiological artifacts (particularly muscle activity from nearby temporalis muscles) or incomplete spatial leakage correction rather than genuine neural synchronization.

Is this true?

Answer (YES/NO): NO